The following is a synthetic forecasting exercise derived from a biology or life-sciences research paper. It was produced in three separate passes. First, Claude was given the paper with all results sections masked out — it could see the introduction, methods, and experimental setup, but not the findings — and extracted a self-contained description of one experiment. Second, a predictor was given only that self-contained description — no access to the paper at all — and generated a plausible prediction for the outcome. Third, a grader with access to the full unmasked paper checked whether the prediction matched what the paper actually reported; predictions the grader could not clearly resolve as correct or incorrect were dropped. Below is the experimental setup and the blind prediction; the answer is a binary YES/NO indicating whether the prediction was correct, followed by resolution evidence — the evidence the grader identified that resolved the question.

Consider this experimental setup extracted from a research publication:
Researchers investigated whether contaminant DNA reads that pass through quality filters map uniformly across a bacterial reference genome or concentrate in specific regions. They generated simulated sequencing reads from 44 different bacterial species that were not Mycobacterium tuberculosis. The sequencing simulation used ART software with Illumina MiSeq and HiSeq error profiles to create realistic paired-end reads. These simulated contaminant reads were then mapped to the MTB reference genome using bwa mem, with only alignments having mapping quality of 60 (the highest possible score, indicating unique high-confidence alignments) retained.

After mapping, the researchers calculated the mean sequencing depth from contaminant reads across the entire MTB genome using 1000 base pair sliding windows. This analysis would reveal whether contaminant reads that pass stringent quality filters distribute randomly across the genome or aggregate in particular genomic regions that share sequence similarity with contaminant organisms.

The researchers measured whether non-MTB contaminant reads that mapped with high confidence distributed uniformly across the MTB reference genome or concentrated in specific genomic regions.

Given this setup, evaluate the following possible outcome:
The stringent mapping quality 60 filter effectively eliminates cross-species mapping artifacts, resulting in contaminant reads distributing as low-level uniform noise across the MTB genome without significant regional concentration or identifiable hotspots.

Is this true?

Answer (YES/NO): NO